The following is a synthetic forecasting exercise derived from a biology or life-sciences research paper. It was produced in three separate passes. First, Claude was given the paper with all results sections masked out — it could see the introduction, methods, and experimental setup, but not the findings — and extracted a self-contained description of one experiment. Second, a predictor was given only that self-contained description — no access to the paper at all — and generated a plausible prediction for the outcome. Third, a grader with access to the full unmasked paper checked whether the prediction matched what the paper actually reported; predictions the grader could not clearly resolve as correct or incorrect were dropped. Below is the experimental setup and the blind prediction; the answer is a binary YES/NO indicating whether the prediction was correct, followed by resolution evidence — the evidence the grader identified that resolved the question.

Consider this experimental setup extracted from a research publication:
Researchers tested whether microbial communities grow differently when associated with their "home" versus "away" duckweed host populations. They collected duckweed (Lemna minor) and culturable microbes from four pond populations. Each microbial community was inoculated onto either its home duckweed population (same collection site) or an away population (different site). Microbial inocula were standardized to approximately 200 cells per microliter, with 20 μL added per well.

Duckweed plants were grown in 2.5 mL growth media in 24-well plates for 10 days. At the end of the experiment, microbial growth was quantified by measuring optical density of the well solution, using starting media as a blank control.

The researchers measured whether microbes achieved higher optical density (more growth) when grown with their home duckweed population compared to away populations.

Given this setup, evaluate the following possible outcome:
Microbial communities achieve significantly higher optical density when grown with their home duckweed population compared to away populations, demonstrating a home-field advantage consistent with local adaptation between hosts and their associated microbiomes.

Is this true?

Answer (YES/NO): NO